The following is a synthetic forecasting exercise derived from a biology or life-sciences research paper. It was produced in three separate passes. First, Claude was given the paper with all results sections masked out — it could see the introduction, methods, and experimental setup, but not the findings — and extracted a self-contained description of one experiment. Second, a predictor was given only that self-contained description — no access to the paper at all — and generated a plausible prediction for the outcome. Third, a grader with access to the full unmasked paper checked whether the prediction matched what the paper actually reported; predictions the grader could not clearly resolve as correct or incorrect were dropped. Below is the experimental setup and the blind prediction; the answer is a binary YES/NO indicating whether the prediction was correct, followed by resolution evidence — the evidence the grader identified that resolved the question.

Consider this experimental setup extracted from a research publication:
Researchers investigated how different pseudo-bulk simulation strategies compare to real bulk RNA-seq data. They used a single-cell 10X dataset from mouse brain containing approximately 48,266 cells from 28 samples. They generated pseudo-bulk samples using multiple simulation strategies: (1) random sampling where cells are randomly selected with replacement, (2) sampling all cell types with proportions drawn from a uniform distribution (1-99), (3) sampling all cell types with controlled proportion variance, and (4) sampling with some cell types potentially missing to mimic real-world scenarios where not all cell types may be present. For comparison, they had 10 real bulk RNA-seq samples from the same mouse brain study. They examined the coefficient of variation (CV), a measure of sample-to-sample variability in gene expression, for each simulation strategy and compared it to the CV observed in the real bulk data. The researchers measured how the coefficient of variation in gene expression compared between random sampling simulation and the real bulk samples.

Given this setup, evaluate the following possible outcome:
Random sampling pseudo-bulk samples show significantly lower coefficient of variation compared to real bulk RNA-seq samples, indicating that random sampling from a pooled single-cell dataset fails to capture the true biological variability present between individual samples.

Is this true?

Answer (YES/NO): YES